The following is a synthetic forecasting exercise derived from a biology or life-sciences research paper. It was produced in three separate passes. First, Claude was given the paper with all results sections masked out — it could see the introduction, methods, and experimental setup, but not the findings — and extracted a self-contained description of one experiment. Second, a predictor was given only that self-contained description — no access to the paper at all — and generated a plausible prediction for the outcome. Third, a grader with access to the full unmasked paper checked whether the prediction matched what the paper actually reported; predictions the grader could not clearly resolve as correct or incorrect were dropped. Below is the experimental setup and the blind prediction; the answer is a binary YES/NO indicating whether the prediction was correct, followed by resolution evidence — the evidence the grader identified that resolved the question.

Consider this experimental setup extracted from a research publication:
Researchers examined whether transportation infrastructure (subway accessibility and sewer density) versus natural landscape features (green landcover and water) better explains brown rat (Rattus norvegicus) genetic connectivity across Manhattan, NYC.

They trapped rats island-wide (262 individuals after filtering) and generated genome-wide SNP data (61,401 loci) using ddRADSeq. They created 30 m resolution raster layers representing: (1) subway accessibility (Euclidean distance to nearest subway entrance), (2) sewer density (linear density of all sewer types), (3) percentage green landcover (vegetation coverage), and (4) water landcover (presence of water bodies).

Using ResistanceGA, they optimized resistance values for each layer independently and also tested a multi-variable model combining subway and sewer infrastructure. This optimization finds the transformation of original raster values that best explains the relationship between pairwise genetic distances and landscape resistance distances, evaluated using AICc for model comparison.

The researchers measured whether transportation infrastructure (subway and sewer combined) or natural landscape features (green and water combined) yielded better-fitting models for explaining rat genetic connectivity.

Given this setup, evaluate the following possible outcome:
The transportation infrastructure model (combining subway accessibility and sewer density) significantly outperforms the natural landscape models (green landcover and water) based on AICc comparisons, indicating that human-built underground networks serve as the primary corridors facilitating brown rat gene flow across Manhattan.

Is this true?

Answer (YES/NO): YES